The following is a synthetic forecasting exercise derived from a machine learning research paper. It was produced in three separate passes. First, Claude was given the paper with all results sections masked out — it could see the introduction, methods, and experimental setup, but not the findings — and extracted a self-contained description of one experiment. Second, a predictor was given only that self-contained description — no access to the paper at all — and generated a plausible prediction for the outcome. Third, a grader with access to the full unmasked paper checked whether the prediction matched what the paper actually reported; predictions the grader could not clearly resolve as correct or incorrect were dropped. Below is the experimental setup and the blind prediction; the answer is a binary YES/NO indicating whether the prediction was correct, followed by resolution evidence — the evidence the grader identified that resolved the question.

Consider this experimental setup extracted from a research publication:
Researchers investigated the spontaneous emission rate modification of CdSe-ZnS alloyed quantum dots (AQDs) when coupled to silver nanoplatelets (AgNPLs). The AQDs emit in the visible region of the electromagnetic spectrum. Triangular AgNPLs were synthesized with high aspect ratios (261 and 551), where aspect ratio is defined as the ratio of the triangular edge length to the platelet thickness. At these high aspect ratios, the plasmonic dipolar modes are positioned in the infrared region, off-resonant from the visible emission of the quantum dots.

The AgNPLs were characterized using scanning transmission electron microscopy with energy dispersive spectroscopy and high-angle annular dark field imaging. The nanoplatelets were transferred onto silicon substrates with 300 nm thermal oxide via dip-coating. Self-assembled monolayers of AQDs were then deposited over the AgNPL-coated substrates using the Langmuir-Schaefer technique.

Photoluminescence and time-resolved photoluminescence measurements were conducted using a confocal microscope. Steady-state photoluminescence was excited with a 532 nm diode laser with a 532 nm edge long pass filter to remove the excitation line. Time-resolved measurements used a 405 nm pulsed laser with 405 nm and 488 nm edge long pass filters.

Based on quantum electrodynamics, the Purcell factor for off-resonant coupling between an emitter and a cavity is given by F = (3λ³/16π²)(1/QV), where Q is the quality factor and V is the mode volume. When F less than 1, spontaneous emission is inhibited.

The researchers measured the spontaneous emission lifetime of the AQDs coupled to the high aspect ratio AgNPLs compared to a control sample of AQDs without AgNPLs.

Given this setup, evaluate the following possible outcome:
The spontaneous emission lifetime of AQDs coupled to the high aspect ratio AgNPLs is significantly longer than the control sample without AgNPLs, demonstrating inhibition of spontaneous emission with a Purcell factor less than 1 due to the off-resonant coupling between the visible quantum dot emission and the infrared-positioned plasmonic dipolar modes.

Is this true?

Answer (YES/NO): YES